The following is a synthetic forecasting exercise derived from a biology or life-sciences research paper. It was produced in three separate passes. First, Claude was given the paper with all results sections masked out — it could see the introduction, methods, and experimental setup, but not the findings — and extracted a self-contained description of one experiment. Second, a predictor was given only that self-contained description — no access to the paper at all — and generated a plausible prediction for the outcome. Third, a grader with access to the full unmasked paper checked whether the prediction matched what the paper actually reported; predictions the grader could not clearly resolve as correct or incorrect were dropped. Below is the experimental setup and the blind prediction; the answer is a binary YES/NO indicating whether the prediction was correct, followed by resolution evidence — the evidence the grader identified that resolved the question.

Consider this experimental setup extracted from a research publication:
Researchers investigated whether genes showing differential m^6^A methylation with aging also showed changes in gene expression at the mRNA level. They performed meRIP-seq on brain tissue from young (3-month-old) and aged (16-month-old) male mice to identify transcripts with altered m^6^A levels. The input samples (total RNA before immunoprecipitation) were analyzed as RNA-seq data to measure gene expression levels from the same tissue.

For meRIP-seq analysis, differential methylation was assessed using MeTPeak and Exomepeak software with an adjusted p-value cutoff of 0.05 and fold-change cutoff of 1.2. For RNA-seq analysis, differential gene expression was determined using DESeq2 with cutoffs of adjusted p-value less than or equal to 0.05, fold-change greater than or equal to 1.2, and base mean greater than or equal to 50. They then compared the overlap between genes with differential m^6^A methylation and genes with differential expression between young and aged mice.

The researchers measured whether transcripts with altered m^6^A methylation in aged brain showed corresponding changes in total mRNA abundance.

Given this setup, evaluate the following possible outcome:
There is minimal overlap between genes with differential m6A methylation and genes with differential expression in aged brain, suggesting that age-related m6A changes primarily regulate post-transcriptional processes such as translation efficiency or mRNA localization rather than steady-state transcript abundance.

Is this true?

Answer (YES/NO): YES